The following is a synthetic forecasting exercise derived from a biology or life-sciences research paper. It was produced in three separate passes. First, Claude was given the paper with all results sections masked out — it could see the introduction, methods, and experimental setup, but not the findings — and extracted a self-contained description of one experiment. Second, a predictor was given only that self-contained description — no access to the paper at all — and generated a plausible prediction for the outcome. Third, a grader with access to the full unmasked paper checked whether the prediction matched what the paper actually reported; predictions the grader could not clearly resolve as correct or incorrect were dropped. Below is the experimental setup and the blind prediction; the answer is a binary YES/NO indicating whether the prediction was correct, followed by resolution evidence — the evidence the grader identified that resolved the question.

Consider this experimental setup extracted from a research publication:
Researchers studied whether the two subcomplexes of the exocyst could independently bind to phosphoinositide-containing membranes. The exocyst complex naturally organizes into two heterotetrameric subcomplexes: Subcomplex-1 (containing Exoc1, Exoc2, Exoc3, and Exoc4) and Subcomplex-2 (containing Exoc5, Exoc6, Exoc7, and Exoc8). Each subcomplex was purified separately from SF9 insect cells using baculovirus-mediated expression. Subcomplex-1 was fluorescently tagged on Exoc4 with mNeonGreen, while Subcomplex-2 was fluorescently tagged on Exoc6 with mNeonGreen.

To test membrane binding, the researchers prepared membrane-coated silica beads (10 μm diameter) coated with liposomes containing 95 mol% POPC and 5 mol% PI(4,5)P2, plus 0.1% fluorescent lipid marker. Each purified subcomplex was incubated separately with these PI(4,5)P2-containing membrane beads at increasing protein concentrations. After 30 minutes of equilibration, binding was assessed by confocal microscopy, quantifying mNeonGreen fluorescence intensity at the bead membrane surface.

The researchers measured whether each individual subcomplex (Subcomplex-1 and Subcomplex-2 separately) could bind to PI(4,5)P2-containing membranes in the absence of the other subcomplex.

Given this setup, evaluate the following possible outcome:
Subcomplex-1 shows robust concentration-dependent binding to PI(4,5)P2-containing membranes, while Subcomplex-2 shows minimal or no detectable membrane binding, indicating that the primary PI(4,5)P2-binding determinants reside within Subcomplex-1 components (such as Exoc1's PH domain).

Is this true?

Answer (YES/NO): NO